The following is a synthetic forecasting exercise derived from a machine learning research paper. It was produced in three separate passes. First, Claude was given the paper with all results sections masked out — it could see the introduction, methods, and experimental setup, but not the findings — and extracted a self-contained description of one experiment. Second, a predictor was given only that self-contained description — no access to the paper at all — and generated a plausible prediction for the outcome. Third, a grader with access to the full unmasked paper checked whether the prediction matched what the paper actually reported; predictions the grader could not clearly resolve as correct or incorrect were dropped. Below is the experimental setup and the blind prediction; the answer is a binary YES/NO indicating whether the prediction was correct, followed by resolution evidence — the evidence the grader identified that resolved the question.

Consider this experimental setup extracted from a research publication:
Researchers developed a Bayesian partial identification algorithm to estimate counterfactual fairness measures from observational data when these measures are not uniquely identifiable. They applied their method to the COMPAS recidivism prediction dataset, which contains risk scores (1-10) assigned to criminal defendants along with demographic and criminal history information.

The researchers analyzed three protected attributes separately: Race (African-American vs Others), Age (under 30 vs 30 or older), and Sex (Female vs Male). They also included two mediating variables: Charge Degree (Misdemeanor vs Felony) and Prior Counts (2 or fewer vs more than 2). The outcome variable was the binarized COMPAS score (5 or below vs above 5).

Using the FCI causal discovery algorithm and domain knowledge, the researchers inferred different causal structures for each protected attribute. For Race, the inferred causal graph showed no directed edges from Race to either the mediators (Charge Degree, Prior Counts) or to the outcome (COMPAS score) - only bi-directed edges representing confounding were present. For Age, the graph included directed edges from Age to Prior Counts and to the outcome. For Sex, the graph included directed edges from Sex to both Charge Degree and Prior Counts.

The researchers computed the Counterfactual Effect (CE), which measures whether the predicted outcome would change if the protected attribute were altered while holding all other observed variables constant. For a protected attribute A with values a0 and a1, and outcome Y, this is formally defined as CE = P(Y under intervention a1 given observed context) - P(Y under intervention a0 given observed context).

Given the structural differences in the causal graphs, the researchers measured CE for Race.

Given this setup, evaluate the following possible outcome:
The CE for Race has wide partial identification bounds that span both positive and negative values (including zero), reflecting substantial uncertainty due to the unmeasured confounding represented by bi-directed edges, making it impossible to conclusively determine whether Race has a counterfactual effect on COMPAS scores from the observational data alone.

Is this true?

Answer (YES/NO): NO